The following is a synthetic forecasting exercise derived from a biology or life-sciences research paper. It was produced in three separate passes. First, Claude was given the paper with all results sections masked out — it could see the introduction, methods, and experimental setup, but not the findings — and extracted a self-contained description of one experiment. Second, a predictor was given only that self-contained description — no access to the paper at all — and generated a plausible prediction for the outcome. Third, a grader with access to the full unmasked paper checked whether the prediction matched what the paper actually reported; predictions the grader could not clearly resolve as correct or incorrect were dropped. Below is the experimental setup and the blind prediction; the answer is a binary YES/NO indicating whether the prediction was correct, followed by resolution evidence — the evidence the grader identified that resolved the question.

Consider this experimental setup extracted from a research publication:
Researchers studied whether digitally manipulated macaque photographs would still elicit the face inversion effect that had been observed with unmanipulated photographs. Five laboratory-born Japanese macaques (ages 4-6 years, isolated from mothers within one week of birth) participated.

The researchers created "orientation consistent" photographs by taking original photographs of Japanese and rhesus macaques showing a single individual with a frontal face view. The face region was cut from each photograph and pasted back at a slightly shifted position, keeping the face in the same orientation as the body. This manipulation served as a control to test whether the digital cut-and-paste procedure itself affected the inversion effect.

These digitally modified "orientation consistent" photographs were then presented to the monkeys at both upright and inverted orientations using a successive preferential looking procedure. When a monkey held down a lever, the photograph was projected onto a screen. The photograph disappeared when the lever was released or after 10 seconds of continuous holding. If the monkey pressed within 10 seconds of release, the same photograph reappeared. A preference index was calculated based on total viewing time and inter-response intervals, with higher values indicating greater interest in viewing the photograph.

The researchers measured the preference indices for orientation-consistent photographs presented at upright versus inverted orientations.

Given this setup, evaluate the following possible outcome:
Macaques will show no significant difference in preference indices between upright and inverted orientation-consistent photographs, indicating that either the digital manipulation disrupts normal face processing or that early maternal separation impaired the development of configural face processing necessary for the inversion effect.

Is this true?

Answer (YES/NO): NO